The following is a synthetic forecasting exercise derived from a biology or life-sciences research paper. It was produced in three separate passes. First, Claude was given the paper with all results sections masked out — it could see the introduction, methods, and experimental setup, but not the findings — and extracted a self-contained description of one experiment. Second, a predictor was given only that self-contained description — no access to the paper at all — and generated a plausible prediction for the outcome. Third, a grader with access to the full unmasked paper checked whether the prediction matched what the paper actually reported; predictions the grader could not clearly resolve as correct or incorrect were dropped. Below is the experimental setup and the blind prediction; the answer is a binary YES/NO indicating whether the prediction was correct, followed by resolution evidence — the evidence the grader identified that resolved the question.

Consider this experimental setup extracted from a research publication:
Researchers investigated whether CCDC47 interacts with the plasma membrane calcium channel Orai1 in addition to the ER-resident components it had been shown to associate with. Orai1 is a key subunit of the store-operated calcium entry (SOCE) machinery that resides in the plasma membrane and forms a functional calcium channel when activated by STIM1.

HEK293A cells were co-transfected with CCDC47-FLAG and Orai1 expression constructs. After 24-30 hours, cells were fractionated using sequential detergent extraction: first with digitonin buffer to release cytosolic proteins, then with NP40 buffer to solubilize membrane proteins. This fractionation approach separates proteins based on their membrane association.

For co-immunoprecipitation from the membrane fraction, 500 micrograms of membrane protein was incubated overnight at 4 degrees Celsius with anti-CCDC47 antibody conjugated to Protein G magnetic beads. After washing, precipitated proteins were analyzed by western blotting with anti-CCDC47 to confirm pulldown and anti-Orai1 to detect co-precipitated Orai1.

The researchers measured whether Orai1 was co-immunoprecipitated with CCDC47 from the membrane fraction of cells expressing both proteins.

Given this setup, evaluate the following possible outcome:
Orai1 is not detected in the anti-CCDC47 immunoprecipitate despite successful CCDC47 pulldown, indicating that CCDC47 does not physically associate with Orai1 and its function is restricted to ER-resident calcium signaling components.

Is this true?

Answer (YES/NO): NO